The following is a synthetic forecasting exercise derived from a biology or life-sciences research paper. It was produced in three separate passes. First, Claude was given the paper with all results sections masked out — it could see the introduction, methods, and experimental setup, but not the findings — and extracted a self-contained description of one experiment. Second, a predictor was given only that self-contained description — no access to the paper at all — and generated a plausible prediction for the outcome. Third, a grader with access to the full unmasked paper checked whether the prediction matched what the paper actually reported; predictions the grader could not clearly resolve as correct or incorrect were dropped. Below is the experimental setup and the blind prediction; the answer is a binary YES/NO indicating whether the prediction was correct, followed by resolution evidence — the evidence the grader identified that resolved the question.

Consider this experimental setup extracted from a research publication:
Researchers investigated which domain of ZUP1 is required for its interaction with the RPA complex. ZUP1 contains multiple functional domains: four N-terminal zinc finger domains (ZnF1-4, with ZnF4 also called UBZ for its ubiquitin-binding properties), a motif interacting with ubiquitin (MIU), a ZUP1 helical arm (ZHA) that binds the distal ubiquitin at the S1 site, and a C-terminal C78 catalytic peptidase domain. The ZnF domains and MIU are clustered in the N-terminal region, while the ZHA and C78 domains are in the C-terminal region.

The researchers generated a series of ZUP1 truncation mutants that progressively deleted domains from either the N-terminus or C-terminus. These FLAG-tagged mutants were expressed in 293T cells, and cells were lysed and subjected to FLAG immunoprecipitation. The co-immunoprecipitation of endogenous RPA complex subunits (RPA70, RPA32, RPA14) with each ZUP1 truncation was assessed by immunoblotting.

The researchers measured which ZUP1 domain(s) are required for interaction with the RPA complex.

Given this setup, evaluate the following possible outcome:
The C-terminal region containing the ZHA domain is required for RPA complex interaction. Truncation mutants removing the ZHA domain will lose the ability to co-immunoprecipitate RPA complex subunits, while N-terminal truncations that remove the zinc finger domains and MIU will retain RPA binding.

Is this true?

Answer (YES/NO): NO